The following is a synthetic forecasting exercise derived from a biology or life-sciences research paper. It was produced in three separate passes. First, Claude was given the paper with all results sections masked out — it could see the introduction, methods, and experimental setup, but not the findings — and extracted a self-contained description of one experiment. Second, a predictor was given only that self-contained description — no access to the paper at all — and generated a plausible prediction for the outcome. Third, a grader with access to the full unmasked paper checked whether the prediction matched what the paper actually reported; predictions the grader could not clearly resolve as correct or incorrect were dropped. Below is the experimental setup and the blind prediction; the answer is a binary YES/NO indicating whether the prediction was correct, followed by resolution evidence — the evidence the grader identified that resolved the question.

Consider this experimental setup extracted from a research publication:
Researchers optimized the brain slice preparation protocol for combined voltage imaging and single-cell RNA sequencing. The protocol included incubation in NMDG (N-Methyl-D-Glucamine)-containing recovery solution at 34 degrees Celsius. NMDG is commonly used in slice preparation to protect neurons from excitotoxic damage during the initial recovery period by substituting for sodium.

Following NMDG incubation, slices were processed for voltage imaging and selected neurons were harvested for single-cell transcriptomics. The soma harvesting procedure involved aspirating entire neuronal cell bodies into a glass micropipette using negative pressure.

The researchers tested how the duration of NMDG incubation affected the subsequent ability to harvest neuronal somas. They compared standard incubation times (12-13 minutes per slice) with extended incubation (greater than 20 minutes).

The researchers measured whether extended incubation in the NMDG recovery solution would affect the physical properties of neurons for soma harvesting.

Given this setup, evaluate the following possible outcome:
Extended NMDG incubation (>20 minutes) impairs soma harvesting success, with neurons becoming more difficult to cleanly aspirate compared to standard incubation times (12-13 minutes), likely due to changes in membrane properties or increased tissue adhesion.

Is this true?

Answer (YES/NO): YES